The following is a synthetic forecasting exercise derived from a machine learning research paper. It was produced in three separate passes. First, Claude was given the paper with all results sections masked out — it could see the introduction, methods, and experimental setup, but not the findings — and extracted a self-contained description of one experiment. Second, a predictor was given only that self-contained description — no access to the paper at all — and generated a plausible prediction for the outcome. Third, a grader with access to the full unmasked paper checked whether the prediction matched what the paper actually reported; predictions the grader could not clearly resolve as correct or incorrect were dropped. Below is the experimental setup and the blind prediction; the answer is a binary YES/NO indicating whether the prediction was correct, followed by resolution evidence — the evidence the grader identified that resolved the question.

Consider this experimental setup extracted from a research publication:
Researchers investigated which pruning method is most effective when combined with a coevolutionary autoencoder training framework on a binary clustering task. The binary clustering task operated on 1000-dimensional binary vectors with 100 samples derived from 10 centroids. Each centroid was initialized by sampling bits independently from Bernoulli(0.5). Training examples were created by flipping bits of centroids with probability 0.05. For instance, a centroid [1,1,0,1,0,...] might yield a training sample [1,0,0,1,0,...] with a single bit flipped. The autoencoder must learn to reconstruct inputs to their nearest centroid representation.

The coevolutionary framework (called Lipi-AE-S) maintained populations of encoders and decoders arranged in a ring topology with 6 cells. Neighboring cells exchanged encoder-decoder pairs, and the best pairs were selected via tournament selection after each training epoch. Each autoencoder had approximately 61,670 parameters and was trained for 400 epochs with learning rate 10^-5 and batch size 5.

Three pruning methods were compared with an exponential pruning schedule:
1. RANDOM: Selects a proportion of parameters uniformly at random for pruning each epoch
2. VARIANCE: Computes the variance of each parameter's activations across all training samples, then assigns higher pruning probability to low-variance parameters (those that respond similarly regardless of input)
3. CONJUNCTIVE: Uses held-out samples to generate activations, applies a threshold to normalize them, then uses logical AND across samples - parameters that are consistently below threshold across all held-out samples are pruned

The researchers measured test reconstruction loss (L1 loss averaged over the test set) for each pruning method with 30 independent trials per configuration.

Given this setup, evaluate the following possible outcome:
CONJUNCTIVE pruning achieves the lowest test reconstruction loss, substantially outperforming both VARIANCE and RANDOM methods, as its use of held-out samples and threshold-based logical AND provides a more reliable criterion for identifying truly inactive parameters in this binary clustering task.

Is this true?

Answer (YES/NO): NO